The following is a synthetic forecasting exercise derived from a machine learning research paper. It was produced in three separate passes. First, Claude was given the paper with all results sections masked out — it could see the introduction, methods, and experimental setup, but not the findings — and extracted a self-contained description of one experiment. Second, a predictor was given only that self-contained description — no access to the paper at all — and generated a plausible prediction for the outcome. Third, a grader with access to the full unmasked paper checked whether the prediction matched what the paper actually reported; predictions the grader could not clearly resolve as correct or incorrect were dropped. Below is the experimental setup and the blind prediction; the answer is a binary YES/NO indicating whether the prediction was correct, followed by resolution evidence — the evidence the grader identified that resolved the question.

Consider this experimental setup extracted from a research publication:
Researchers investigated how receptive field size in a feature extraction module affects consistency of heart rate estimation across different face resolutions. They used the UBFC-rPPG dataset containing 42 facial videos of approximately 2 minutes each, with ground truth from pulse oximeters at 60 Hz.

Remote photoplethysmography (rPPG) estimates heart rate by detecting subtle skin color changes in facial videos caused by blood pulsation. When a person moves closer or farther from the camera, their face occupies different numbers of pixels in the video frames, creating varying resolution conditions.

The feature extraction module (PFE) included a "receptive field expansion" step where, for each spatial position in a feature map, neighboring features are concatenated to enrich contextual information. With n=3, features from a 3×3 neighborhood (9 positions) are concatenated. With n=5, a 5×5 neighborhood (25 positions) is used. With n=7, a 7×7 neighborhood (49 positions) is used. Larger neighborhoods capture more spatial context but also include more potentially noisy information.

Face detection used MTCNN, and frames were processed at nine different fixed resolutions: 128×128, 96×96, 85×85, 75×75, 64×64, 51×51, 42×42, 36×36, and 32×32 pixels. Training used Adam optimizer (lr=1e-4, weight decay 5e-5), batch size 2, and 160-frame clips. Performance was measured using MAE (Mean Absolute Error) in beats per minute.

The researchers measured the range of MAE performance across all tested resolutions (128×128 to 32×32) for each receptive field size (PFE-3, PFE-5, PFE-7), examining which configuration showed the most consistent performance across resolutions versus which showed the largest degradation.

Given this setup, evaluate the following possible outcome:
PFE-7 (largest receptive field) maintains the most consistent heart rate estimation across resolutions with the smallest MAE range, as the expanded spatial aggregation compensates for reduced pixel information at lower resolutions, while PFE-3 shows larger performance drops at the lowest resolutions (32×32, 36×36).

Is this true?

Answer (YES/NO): NO